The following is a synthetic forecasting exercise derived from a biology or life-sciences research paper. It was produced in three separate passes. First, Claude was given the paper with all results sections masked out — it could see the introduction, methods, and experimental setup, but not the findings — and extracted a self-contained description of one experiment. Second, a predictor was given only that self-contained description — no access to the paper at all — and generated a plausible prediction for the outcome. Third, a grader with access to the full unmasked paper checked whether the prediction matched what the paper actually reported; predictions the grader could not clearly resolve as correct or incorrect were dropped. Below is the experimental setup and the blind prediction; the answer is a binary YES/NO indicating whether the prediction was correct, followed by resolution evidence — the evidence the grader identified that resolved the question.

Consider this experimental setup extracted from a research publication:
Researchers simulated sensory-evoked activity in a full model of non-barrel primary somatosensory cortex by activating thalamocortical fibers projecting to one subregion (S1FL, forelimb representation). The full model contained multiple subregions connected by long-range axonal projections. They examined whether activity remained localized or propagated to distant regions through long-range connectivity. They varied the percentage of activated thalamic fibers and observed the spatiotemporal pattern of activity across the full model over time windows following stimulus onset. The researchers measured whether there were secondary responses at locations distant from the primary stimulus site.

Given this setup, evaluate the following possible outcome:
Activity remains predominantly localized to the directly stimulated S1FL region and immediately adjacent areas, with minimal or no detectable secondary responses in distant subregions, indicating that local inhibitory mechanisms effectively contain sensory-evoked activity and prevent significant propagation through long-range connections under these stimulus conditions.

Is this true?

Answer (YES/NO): NO